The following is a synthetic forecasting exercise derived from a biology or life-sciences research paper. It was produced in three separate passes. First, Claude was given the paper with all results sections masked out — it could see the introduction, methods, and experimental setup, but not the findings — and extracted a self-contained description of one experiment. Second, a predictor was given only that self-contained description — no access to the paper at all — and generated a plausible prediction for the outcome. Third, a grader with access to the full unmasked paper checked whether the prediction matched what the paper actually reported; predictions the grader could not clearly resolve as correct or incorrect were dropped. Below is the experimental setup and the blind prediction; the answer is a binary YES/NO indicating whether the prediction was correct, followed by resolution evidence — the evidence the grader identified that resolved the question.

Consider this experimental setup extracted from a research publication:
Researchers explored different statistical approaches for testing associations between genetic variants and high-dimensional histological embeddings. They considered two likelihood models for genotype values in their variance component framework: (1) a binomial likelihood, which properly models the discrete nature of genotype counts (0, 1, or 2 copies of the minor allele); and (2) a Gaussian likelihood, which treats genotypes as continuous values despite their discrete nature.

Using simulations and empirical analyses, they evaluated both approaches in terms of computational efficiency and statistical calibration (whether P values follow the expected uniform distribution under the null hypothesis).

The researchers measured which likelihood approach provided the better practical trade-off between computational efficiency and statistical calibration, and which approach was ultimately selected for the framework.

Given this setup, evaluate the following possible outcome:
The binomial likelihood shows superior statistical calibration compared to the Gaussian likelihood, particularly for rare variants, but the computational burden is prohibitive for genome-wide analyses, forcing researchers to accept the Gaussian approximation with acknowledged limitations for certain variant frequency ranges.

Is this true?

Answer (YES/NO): NO